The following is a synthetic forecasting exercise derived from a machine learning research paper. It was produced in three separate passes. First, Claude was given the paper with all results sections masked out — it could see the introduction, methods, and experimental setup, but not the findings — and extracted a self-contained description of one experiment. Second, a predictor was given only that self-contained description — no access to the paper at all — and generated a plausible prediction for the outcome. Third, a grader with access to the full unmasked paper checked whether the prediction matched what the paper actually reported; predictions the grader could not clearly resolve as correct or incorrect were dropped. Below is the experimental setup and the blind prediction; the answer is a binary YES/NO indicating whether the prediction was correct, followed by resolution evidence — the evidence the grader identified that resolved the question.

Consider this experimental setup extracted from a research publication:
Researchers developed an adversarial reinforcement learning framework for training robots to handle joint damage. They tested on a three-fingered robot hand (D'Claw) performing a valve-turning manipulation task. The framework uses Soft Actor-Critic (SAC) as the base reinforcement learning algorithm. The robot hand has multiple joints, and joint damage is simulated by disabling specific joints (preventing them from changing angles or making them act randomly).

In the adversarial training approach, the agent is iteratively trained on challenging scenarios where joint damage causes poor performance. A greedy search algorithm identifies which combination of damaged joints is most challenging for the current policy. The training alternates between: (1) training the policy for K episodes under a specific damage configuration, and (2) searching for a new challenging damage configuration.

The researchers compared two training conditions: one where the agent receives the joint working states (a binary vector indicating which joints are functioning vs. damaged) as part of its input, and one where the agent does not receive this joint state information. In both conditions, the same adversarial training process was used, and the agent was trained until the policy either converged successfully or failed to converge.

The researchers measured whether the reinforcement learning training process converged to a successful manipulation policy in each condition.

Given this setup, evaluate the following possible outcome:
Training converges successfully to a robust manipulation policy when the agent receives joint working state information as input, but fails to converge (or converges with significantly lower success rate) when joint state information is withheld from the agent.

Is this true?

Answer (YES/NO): YES